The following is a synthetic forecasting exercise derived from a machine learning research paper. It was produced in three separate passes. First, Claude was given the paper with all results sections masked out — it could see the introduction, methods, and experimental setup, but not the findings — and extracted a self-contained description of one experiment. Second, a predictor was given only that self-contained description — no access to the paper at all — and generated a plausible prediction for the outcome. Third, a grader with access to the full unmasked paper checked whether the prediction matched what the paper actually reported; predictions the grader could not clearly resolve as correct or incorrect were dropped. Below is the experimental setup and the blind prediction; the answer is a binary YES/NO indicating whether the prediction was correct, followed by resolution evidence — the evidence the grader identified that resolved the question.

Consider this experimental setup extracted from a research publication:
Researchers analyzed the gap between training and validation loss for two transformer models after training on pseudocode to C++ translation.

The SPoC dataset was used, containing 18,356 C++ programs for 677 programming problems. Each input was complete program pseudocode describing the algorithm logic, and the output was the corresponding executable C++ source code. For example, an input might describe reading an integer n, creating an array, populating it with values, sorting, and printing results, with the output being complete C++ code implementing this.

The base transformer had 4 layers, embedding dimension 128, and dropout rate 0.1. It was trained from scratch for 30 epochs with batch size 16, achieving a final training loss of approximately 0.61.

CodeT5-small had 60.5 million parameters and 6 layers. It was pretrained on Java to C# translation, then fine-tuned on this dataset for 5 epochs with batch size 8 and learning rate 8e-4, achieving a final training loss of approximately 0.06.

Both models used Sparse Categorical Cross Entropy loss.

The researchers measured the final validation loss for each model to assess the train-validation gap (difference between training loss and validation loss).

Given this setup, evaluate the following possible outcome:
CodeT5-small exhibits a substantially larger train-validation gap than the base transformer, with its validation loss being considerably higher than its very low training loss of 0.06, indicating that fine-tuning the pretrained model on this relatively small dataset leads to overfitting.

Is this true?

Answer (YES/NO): NO